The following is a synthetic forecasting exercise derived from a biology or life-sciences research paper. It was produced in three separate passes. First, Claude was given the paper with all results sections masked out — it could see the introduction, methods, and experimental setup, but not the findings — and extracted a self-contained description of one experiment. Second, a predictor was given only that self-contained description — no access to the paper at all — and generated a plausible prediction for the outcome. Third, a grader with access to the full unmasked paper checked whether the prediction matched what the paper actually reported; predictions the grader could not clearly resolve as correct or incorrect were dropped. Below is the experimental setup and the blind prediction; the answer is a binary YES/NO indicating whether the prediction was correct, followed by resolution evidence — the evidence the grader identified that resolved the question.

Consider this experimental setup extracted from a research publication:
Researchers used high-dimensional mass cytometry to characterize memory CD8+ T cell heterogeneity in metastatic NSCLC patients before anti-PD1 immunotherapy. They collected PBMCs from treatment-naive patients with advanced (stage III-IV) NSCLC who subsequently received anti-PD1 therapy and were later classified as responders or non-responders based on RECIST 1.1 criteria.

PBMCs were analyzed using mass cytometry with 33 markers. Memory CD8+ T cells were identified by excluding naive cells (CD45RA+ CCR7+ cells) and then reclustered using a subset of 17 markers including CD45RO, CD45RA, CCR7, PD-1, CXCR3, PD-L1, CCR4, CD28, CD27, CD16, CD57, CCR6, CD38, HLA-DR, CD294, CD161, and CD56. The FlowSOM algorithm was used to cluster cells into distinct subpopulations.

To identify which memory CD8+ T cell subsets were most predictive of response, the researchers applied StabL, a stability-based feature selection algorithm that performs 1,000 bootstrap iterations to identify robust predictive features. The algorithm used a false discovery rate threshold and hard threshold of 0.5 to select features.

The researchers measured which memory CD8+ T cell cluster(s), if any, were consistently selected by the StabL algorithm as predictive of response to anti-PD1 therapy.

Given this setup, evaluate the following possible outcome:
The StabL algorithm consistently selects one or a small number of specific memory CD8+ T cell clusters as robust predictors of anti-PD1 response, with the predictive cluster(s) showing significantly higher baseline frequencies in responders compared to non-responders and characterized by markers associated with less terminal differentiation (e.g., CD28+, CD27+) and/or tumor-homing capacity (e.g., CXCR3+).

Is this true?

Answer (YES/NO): NO